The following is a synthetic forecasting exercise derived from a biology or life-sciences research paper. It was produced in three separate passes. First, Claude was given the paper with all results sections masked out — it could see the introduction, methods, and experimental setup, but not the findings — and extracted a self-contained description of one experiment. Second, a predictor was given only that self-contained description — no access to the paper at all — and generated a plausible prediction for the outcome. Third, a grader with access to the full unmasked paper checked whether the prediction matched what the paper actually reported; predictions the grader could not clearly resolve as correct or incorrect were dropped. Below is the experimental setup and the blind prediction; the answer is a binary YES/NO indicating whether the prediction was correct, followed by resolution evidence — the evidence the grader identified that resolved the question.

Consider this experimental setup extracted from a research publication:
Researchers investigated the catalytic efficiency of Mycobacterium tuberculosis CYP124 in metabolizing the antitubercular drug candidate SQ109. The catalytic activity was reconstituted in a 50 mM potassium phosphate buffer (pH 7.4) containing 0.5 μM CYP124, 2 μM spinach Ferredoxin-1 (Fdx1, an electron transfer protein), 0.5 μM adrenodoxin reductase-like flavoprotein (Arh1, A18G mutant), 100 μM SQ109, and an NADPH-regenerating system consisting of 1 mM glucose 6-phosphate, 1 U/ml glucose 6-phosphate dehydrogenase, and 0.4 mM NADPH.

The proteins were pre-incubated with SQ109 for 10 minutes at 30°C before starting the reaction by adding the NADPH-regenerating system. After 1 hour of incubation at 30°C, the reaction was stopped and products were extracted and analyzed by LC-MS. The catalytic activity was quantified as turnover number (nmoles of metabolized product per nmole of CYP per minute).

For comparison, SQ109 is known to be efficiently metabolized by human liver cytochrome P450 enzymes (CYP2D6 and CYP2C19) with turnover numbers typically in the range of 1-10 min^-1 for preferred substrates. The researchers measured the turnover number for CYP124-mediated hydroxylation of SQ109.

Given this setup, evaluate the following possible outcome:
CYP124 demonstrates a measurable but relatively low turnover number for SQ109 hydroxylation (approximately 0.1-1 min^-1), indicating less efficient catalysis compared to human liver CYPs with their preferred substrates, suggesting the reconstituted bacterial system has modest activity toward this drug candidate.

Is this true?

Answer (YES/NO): YES